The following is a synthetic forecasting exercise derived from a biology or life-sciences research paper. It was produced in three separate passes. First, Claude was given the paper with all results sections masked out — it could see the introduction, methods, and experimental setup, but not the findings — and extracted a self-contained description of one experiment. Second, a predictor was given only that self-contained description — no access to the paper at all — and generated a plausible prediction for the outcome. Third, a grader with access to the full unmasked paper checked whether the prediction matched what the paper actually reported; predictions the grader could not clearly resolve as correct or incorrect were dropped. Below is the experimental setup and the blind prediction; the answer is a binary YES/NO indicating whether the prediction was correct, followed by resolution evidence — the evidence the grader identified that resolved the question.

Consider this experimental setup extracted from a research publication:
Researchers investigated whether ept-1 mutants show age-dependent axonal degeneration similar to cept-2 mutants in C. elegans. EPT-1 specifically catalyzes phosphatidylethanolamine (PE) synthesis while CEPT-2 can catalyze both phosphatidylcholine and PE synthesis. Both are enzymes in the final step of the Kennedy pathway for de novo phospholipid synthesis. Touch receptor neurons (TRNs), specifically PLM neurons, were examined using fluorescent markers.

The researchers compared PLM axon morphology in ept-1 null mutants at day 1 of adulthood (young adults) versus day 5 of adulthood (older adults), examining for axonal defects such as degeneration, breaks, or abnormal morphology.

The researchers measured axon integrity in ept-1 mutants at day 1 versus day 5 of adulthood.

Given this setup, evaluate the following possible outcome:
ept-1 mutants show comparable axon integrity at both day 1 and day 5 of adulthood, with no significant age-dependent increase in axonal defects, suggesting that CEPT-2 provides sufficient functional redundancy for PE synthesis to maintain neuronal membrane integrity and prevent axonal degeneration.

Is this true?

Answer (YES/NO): NO